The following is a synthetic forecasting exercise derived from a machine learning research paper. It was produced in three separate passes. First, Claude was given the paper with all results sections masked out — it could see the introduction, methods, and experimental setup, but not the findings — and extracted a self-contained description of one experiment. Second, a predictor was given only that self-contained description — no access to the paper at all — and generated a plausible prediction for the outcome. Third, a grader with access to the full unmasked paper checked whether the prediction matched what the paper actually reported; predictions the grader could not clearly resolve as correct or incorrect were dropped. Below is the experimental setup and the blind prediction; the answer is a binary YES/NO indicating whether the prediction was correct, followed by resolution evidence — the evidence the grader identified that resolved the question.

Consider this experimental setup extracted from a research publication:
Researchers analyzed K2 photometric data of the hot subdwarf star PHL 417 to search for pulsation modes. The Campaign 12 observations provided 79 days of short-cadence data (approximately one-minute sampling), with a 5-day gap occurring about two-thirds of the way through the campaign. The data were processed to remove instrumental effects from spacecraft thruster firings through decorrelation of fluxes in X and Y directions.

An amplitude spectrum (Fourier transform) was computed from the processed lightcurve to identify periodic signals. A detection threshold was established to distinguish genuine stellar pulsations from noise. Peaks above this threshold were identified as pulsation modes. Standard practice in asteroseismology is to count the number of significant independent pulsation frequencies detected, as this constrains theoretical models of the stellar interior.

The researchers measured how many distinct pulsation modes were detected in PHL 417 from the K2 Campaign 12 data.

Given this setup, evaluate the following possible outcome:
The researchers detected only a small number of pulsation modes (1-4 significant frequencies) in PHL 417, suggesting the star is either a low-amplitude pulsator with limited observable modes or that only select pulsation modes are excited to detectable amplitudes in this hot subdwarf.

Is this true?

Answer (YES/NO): NO